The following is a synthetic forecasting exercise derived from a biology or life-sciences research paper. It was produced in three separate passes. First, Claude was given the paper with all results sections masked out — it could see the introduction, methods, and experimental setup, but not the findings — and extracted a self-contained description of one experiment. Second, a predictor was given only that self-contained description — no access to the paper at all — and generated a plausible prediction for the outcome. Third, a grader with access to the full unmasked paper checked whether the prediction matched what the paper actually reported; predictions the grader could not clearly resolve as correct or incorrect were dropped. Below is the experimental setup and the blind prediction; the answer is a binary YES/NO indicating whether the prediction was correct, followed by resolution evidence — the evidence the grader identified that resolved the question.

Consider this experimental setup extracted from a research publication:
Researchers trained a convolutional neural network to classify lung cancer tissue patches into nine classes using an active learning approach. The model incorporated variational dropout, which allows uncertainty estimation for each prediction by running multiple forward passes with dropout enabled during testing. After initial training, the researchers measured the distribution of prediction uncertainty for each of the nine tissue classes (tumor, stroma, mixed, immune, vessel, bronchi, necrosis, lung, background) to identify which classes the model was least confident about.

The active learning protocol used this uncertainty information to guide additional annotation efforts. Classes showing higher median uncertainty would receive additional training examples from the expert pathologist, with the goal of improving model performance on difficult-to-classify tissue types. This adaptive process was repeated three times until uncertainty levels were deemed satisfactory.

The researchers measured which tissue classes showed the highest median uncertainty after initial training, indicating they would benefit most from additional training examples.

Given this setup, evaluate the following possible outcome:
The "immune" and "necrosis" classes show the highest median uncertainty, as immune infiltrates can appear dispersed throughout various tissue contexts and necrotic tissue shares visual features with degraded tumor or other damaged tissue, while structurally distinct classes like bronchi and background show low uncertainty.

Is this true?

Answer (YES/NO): NO